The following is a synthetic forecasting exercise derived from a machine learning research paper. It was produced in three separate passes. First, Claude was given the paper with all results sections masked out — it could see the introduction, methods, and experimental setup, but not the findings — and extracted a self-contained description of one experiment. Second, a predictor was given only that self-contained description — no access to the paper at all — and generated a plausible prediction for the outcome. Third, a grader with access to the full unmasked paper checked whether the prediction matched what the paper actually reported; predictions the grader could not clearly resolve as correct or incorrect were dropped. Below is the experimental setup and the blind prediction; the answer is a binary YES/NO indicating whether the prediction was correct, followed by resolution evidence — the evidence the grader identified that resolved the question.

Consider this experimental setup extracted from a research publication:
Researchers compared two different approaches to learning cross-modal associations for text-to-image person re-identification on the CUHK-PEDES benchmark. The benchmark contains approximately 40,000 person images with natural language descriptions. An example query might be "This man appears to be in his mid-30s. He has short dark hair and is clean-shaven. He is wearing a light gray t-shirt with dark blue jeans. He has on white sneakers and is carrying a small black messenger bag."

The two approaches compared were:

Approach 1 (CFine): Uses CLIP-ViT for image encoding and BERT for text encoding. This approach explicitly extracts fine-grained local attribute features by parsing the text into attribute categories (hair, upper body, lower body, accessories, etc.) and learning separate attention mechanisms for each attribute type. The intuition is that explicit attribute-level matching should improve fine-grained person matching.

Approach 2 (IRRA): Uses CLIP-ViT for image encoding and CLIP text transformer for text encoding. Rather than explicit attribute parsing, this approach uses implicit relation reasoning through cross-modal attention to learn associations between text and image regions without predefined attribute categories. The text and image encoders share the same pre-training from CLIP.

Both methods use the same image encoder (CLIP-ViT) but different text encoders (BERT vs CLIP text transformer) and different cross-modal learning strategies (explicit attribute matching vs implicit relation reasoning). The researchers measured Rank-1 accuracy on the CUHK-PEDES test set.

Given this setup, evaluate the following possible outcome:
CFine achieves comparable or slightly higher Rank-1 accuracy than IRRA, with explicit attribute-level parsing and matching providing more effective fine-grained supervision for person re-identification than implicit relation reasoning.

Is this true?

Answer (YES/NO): NO